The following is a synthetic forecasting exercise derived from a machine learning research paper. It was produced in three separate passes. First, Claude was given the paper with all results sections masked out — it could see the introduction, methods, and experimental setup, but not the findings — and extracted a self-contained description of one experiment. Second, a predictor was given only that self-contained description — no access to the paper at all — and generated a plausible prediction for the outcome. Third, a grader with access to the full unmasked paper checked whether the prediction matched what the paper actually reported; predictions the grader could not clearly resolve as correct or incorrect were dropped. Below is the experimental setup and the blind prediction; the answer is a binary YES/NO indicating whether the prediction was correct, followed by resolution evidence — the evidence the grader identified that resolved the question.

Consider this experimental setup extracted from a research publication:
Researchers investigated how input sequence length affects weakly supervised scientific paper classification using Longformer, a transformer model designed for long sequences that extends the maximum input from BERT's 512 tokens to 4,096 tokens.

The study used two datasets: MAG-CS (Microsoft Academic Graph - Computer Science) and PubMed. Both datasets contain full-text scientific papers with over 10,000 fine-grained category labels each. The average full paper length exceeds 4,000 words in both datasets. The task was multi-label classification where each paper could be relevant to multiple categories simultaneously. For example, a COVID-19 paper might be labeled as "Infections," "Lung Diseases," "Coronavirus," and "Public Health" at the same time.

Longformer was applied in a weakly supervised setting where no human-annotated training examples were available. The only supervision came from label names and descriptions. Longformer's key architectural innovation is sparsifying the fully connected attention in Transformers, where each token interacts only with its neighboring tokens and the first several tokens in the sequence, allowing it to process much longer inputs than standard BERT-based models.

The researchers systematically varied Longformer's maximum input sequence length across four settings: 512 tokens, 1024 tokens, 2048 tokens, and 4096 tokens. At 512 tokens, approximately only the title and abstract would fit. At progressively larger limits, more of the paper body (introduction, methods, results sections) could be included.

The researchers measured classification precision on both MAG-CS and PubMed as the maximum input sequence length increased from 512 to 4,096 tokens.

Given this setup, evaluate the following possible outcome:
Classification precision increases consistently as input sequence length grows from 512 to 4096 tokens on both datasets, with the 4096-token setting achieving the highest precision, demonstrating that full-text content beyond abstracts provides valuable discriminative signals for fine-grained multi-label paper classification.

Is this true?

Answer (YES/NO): NO